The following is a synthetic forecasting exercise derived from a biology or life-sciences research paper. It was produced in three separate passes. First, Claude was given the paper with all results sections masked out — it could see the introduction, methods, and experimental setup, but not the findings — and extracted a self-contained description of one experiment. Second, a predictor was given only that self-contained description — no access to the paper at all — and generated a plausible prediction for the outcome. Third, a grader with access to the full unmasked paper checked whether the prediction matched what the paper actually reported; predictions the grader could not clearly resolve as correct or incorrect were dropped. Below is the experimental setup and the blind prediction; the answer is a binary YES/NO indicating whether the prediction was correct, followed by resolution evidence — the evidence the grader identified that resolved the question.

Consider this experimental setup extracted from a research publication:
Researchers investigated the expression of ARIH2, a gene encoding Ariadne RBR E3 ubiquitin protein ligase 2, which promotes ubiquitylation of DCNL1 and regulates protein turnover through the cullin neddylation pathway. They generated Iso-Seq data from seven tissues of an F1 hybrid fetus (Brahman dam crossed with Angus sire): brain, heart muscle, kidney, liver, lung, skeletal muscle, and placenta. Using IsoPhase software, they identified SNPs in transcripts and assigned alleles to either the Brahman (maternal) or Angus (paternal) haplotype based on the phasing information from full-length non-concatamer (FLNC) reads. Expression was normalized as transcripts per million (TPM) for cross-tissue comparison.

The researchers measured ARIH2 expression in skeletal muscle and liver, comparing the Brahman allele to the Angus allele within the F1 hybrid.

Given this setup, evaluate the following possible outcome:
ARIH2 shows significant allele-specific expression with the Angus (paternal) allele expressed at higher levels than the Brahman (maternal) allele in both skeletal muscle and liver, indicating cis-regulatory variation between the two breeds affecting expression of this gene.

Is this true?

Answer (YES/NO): YES